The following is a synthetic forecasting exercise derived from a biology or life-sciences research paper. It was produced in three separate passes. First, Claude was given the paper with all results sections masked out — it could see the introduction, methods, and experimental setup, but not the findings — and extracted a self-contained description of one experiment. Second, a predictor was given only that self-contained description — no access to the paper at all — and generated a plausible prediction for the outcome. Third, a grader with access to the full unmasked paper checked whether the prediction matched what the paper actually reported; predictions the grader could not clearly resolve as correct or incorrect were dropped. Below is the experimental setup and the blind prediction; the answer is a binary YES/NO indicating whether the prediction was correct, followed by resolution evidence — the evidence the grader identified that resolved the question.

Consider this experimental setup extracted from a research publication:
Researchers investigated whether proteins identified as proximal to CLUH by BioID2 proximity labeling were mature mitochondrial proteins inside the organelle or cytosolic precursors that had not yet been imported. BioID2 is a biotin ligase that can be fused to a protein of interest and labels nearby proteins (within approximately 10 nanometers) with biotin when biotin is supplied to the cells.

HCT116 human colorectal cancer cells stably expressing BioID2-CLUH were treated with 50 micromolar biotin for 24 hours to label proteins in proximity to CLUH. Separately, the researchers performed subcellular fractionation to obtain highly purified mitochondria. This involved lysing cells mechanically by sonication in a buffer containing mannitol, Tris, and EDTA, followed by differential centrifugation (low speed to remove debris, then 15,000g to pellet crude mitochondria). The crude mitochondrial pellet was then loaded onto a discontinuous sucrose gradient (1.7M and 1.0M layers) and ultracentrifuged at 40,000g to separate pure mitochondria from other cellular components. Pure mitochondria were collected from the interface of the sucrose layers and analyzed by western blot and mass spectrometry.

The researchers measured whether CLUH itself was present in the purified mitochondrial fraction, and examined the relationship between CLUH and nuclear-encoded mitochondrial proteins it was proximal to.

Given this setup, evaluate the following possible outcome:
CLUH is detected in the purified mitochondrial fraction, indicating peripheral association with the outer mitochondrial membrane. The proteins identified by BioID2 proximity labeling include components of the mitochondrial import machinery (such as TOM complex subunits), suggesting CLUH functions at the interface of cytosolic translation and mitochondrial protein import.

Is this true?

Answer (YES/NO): NO